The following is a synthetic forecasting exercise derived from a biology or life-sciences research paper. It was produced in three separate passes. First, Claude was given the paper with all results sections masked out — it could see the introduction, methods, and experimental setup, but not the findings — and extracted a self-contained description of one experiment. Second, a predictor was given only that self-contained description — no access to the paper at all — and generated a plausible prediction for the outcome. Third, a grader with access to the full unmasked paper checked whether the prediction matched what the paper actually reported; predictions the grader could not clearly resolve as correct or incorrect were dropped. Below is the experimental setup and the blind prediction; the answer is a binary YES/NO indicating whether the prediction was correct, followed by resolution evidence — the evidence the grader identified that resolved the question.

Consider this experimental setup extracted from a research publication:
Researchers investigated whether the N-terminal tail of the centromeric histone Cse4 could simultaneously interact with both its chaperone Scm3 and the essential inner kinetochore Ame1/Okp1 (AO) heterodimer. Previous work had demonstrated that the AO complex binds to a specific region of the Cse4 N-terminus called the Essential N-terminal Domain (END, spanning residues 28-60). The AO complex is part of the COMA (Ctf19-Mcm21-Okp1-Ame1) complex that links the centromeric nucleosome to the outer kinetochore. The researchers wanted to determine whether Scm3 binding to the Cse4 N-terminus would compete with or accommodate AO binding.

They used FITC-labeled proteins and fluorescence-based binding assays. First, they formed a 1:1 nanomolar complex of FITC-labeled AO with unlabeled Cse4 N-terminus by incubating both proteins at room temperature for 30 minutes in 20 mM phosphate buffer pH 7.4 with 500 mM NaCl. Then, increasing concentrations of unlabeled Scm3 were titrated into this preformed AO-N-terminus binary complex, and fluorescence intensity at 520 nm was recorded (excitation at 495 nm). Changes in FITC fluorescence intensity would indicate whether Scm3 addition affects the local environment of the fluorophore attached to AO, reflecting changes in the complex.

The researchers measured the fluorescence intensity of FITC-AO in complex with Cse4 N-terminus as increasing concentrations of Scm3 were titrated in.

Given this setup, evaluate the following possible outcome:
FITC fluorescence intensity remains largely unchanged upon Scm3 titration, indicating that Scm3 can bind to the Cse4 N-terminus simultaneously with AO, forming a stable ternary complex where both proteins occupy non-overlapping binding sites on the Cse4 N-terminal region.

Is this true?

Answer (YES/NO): NO